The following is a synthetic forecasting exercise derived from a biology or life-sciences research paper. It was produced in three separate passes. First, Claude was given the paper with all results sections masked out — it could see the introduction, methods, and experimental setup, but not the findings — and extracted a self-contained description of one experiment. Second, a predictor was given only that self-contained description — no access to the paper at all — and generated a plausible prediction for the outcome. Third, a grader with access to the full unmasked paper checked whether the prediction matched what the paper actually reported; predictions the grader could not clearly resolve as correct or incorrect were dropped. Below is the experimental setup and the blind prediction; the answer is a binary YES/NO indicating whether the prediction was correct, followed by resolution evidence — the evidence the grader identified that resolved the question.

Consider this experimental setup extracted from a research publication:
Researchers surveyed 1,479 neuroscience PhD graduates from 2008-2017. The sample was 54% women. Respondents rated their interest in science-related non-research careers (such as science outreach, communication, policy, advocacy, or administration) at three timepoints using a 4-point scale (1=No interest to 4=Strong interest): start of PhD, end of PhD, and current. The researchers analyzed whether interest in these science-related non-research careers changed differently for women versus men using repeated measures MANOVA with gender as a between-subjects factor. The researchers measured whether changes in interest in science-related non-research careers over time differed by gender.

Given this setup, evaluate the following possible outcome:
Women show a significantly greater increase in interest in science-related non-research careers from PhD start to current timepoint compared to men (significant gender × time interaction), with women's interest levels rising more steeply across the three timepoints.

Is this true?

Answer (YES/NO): YES